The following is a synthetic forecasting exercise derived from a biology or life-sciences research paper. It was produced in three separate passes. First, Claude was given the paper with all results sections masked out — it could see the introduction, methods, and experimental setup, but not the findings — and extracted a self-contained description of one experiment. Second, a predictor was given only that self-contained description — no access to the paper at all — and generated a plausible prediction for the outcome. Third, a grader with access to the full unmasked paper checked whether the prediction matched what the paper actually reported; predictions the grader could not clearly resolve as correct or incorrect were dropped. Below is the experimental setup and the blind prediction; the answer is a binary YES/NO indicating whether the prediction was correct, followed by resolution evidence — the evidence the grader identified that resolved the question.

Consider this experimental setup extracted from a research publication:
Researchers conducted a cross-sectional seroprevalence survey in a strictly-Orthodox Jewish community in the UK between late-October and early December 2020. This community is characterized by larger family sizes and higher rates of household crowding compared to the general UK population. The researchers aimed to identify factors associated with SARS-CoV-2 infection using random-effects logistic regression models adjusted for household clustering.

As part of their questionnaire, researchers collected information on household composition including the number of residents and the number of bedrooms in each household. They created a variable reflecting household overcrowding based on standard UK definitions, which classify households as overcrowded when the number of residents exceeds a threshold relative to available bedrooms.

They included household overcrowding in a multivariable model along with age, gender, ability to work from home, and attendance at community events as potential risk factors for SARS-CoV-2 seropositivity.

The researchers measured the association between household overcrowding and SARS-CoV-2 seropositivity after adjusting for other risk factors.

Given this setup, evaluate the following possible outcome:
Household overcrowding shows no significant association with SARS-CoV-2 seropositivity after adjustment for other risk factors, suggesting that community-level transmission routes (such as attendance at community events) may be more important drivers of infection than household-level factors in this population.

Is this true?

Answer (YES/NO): NO